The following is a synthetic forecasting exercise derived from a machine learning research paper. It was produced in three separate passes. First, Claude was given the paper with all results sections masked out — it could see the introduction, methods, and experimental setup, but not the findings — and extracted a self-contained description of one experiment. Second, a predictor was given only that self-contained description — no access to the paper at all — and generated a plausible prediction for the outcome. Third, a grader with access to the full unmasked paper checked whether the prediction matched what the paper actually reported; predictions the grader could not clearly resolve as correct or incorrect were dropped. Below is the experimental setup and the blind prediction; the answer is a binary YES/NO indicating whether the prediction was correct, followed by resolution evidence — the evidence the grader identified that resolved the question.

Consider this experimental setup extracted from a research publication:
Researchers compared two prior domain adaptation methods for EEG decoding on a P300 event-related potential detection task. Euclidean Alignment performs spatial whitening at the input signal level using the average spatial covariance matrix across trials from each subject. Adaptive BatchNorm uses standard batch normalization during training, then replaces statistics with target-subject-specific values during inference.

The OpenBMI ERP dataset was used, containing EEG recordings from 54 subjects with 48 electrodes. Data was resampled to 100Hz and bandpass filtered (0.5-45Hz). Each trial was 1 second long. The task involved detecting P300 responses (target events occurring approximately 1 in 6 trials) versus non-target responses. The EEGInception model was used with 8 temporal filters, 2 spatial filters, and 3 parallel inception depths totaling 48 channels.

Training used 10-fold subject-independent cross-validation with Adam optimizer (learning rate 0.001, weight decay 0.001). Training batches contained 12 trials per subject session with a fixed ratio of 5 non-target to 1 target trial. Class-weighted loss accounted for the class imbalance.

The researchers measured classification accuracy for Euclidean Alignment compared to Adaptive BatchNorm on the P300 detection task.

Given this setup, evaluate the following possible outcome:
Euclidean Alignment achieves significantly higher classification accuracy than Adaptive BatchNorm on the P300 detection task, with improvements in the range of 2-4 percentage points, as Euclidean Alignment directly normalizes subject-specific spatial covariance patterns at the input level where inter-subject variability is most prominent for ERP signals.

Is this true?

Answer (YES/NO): NO